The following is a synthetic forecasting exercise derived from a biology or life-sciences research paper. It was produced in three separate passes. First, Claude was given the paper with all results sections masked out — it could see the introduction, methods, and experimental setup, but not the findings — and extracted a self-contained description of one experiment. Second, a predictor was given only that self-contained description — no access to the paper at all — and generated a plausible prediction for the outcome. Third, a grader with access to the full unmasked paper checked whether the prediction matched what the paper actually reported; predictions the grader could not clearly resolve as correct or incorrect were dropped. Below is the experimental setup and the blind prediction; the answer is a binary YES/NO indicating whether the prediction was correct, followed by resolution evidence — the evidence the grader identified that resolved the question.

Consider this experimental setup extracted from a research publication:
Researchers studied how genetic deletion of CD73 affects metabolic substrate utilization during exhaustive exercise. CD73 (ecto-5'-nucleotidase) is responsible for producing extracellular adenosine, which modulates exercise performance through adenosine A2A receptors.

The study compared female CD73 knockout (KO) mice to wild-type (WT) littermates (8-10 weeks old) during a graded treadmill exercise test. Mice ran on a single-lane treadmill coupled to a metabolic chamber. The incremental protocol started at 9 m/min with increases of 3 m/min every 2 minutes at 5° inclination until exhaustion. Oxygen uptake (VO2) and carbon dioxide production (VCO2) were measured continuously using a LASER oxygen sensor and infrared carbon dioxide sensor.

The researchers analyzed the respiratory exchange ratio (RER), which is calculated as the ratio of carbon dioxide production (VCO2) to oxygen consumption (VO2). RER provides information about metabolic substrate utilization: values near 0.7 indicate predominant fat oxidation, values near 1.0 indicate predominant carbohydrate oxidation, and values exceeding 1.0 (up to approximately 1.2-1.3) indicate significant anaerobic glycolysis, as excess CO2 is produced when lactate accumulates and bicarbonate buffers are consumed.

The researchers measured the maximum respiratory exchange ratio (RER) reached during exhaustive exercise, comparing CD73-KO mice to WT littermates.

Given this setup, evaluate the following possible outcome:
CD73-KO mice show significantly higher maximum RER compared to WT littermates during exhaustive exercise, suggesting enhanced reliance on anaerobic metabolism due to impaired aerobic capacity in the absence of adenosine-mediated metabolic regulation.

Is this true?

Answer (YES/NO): NO